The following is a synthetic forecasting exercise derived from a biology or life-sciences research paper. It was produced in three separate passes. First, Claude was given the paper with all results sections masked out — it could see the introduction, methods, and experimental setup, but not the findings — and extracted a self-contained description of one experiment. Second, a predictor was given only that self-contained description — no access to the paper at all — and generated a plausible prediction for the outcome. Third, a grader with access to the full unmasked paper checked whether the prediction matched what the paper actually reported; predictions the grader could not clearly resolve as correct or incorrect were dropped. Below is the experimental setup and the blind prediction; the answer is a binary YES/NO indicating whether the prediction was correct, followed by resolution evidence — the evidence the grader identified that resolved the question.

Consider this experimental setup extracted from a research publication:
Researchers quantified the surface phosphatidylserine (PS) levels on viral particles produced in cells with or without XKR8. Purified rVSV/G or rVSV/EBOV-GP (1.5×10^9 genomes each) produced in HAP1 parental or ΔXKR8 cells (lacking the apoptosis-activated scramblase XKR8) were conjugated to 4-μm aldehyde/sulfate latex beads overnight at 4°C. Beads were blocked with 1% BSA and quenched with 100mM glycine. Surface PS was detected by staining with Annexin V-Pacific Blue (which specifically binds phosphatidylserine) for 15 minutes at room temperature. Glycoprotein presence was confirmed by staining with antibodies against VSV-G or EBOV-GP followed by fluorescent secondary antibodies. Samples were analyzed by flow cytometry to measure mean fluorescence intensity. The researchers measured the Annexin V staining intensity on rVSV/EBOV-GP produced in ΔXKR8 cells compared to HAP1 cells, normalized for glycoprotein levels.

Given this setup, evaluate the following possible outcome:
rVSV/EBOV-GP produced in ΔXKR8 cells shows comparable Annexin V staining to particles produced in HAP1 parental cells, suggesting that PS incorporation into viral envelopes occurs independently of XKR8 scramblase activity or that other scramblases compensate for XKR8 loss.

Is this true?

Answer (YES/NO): NO